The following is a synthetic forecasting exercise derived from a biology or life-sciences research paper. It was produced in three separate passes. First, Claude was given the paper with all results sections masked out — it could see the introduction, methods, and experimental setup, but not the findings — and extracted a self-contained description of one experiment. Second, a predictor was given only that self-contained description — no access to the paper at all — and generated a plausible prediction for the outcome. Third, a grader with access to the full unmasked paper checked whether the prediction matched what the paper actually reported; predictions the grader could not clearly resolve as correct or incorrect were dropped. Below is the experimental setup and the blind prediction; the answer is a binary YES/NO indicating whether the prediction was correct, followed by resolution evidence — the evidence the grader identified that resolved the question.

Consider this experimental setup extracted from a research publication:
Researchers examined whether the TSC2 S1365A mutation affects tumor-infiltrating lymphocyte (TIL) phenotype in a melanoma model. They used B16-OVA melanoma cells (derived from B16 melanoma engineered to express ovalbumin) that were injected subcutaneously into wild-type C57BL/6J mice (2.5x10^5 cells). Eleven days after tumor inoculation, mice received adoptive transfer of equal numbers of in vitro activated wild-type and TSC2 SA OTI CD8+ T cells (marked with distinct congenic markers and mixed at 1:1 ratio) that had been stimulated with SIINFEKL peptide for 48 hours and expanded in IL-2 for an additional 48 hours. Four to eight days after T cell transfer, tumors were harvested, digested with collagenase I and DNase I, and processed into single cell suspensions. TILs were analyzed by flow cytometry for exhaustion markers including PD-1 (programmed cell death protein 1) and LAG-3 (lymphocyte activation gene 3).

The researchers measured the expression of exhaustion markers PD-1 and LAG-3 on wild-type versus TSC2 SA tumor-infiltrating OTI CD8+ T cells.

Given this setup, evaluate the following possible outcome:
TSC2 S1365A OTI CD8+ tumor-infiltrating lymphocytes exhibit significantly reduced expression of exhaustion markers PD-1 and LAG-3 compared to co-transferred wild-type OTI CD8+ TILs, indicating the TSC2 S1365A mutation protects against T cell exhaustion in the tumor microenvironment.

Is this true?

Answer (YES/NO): YES